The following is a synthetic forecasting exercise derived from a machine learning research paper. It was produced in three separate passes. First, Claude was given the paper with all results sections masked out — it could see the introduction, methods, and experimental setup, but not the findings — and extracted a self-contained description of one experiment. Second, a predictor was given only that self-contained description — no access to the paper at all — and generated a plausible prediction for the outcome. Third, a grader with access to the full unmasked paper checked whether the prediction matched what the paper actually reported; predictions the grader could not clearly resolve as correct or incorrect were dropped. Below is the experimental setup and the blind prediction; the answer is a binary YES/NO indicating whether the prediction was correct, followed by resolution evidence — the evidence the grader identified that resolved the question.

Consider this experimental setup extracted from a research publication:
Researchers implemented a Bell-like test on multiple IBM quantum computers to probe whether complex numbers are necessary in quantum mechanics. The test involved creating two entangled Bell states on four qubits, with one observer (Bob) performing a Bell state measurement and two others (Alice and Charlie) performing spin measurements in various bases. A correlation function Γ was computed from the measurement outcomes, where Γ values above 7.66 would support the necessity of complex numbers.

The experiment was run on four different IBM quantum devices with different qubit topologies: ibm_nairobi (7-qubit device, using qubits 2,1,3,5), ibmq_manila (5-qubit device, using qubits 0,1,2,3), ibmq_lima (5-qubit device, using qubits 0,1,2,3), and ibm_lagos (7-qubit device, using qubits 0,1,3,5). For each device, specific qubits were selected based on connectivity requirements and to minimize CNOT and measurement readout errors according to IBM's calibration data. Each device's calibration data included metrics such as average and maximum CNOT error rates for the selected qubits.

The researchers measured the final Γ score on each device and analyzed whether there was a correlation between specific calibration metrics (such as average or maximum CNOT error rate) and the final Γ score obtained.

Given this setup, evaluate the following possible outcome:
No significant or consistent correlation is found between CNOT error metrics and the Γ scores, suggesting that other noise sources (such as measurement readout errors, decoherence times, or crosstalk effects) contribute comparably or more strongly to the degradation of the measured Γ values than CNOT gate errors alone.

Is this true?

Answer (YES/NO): YES